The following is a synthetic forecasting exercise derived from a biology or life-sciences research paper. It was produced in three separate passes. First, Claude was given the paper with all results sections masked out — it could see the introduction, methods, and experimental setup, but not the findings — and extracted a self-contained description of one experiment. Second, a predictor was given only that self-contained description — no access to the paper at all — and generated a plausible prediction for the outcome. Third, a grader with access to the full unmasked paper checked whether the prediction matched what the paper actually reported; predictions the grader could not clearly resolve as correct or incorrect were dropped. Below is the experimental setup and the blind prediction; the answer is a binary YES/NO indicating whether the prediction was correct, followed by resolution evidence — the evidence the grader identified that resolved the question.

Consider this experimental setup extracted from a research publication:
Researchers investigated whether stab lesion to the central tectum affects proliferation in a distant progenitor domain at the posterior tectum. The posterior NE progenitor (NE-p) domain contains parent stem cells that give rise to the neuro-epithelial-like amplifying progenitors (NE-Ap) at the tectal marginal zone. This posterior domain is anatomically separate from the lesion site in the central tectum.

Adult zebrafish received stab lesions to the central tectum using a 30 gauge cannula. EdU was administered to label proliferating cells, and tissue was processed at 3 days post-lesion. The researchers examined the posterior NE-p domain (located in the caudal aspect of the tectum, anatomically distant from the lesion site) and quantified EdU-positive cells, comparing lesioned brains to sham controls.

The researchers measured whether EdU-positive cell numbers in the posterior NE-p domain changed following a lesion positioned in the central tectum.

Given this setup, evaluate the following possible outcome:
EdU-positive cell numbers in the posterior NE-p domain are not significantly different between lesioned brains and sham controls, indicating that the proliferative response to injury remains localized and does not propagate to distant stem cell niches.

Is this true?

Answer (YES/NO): YES